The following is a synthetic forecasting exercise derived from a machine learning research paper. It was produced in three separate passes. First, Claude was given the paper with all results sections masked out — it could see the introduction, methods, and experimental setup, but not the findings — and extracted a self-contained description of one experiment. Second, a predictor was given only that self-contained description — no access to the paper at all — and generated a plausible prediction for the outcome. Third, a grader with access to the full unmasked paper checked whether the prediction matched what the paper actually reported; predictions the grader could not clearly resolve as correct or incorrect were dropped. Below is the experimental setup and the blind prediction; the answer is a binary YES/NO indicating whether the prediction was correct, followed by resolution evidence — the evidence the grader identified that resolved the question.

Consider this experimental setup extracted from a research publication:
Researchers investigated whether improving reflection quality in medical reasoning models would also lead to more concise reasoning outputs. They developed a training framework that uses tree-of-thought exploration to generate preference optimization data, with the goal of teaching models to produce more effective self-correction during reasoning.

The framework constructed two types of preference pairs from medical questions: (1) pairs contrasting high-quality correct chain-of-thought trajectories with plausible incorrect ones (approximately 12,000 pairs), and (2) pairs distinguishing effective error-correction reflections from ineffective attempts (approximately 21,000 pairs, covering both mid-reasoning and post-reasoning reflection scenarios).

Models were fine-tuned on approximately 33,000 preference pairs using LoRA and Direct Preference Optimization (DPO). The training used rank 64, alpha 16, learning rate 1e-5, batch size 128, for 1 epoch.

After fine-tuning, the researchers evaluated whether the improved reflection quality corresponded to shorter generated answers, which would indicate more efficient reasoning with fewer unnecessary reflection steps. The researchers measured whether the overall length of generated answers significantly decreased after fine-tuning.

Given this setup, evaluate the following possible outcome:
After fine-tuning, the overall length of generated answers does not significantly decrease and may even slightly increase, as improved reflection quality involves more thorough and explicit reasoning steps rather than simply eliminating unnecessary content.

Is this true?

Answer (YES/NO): YES